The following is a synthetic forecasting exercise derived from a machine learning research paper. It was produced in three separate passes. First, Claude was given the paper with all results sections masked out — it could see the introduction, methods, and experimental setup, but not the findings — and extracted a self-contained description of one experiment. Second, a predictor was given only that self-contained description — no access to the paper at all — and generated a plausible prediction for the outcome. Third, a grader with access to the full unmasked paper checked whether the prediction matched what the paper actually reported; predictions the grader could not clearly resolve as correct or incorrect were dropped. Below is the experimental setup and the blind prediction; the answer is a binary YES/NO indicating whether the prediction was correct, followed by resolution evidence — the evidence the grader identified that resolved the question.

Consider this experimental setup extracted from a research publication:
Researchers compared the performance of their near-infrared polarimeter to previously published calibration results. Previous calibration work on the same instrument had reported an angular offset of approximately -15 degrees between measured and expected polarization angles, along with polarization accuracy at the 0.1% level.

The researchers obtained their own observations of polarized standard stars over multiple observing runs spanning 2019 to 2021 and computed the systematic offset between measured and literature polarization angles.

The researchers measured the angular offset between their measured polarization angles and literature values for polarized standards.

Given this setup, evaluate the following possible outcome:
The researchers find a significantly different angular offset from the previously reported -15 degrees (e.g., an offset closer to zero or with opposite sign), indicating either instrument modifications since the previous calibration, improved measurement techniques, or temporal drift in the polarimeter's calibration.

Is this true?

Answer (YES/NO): NO